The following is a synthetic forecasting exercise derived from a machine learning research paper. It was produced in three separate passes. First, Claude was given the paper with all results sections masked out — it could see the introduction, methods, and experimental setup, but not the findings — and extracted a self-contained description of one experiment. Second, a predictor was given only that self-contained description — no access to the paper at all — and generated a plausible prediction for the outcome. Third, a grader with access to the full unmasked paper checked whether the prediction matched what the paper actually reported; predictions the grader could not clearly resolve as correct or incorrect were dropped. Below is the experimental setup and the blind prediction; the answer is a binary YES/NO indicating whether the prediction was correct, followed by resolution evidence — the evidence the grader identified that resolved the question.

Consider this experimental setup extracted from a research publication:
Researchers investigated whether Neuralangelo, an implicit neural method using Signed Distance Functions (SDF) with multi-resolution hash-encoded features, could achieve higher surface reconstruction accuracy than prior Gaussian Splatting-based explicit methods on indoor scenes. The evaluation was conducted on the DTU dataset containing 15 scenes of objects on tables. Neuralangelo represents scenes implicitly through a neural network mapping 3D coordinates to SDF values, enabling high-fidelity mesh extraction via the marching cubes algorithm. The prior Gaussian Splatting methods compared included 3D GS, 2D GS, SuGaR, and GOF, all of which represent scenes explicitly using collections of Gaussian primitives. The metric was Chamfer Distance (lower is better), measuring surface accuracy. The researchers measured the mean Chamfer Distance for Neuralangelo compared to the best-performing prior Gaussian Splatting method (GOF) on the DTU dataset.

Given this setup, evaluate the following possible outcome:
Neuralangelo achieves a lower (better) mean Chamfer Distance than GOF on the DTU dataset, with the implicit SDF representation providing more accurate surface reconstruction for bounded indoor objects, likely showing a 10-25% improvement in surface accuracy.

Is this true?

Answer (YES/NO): YES